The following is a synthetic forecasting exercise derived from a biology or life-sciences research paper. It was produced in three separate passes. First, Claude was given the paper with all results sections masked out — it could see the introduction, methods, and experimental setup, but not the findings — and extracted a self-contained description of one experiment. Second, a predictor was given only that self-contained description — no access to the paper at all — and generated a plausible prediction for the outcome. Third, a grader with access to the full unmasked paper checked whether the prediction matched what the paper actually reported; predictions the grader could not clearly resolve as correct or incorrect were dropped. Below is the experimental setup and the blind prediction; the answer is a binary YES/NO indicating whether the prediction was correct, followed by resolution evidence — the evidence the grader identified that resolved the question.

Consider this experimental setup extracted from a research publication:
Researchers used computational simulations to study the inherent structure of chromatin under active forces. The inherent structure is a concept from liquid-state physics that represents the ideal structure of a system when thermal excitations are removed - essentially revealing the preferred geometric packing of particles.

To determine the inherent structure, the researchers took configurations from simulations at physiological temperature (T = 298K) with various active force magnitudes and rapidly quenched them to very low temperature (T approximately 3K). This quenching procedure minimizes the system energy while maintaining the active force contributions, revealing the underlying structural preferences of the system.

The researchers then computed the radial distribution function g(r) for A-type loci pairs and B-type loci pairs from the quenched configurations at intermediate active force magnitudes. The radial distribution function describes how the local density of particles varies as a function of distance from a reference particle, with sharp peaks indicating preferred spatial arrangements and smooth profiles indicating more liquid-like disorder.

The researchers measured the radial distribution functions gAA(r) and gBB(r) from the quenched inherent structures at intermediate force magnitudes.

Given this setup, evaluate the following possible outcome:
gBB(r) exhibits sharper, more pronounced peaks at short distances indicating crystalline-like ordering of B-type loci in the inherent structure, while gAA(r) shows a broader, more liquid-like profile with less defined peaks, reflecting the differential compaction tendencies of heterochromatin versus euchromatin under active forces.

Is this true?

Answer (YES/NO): NO